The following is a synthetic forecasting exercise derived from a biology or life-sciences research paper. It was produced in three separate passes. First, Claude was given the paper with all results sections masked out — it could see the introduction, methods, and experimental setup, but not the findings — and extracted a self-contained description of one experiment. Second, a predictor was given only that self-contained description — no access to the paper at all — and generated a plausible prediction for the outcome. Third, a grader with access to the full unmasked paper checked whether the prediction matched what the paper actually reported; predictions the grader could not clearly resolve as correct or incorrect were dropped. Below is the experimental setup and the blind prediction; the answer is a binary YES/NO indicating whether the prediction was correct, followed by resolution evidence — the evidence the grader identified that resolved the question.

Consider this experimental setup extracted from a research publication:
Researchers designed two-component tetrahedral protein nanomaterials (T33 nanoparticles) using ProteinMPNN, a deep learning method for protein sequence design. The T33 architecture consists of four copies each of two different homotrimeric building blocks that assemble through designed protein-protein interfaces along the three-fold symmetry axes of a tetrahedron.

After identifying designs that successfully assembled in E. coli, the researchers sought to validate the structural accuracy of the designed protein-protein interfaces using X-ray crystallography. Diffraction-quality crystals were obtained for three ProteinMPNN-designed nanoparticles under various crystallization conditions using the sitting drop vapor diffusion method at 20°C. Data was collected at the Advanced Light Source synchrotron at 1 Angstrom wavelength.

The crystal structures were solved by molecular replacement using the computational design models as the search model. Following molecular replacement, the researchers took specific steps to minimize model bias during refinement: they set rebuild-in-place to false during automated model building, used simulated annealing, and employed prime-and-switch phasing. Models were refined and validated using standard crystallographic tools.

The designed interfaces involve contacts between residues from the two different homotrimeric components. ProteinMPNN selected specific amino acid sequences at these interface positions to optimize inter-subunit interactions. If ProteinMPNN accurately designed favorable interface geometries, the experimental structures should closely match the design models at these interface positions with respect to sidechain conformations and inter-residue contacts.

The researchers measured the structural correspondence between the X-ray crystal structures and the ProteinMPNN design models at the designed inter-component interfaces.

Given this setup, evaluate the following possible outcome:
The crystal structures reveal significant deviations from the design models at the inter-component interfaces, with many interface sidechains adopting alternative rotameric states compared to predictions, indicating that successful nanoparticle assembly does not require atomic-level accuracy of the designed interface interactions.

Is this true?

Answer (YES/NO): NO